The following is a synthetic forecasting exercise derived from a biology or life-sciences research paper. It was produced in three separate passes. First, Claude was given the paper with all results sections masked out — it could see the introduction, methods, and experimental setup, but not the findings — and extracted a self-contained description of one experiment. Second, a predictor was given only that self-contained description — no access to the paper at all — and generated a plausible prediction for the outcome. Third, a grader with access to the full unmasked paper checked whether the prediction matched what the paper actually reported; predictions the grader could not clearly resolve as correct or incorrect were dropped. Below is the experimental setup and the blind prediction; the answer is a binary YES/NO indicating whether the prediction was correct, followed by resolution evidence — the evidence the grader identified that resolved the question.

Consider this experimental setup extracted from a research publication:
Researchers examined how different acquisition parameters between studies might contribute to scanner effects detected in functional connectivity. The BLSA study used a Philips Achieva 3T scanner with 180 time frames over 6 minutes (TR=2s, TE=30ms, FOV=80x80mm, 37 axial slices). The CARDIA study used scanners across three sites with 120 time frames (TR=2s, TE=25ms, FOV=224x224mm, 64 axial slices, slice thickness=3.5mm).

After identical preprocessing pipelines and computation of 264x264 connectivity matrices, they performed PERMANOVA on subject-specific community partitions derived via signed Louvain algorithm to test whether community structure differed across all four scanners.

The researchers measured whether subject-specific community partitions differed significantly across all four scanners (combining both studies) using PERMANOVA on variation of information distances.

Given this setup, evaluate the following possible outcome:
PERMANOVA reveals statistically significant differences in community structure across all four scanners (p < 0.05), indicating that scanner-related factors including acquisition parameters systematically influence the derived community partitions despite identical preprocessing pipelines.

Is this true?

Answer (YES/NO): YES